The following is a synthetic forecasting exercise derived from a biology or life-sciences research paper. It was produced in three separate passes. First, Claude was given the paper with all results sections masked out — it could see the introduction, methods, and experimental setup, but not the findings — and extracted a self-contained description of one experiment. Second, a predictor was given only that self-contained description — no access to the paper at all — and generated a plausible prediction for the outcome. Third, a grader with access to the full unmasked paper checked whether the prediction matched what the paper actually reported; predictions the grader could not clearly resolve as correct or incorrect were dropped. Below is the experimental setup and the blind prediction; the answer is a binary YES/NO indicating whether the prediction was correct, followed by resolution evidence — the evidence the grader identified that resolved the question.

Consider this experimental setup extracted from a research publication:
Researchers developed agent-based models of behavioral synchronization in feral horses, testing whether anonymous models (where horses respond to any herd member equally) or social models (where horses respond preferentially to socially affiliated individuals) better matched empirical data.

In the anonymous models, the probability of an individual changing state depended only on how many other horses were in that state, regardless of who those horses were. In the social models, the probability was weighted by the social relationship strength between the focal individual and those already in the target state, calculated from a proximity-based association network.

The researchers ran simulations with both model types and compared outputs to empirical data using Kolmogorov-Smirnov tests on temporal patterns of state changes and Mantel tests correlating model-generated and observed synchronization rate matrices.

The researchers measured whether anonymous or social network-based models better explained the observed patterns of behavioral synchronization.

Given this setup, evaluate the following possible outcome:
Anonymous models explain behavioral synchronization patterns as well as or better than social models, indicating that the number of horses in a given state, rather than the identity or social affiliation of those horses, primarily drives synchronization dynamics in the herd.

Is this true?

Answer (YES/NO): NO